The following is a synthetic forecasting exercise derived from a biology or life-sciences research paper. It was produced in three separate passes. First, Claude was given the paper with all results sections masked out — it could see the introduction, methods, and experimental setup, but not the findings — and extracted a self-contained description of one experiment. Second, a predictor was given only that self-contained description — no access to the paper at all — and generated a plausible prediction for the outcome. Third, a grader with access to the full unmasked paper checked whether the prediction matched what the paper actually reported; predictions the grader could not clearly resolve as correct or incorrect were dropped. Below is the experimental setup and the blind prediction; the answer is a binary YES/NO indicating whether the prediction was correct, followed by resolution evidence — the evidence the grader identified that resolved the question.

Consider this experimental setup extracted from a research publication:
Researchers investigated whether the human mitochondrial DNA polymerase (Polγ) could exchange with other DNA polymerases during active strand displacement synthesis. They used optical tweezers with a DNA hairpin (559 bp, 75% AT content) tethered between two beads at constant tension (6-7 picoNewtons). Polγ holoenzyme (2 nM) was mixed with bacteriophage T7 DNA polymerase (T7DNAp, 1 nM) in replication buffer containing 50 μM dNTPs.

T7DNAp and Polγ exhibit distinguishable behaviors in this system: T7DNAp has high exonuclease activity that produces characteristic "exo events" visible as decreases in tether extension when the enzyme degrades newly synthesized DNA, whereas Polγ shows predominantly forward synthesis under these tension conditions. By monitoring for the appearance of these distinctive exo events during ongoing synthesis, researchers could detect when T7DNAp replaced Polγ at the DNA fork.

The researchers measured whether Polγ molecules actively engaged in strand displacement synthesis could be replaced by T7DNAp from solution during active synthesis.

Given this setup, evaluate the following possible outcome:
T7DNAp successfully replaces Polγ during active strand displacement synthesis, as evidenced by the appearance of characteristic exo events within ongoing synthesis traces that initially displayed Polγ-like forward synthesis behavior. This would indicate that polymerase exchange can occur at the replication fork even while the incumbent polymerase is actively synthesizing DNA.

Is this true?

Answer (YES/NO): YES